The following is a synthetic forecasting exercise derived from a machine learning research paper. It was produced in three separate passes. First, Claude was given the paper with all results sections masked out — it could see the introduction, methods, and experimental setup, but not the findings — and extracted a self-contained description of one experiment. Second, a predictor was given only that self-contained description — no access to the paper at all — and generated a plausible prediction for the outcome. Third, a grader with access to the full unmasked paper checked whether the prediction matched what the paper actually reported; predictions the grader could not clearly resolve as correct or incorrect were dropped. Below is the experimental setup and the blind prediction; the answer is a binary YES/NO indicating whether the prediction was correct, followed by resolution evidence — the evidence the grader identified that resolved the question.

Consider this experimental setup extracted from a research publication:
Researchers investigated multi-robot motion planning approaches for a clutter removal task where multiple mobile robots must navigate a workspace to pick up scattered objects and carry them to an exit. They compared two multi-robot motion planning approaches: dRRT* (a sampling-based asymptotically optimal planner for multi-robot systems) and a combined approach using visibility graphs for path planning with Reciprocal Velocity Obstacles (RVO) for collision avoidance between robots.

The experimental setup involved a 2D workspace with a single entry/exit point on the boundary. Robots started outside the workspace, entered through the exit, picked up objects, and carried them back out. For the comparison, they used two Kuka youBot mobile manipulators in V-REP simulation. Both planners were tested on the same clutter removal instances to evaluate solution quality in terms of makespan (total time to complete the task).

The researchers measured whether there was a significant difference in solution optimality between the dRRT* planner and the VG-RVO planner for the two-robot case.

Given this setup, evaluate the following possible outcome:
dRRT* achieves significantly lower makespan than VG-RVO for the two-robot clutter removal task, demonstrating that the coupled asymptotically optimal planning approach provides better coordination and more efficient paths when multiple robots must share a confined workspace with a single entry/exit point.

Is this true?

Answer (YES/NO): NO